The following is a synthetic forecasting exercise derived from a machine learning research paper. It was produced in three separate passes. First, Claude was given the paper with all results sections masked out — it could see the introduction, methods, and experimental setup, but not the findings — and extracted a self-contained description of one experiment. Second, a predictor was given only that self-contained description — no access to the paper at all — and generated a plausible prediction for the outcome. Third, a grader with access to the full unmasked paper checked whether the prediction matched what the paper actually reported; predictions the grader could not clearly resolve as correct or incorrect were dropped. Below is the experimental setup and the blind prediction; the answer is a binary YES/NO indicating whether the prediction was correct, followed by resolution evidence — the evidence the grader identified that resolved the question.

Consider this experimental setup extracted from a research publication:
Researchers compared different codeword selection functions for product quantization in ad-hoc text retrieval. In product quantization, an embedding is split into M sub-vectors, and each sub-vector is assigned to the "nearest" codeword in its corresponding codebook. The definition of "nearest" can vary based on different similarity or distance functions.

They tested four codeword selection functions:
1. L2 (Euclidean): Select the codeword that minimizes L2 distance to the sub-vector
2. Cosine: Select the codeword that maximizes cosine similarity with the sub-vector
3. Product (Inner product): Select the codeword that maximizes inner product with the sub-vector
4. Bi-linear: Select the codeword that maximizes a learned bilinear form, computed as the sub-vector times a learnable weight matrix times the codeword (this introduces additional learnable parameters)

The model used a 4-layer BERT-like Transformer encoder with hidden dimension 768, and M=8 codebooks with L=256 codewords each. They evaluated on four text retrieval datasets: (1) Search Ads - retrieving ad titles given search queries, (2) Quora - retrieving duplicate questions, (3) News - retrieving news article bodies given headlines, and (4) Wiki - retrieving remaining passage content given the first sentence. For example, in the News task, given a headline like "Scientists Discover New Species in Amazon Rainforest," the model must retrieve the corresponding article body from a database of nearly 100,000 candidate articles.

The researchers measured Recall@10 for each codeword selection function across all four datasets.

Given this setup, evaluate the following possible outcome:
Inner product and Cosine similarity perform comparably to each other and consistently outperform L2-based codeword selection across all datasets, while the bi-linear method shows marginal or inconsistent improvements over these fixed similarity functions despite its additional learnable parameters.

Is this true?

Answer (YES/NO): NO